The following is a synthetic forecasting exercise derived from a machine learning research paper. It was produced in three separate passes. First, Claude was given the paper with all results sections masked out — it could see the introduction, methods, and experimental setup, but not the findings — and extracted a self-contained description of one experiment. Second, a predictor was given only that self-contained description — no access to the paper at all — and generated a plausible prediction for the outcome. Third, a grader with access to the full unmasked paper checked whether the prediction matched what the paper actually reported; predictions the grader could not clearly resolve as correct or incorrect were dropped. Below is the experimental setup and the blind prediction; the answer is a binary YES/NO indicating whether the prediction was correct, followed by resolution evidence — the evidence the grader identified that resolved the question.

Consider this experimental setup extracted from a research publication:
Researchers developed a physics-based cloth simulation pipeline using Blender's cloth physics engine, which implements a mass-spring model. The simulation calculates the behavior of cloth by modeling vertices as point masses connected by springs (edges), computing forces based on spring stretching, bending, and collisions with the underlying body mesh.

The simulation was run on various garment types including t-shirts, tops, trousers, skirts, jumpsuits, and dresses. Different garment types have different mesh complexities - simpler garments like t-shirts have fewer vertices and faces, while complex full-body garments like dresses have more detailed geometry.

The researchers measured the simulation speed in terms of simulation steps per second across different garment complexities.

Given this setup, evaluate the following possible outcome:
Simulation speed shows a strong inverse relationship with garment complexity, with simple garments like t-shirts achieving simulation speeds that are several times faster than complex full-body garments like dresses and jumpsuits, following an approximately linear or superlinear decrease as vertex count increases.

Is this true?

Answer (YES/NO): NO